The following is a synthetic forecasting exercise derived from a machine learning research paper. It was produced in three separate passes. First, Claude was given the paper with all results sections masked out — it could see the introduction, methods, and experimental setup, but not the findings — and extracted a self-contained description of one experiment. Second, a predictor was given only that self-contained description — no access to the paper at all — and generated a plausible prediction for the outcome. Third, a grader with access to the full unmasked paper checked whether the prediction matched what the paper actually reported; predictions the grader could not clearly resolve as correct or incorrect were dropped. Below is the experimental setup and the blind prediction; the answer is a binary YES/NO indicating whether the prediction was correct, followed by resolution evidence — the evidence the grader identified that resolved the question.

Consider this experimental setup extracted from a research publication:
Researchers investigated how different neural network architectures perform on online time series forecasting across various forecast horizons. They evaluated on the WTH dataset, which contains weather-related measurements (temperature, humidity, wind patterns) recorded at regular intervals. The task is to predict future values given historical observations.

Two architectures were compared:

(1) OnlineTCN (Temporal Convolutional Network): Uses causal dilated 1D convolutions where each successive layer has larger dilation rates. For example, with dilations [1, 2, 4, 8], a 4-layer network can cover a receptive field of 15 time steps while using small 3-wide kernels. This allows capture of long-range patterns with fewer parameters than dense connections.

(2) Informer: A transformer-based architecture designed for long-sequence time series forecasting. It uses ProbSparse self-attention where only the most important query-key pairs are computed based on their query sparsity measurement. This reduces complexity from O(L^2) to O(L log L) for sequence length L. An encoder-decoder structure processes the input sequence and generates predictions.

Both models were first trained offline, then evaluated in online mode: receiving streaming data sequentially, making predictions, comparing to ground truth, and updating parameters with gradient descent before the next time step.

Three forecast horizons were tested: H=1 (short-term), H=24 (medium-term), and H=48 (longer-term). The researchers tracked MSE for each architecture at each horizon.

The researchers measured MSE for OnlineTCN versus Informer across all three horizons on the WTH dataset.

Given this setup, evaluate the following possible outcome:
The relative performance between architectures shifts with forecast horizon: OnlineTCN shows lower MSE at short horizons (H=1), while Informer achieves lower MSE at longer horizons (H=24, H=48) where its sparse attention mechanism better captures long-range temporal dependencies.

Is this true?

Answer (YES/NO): NO